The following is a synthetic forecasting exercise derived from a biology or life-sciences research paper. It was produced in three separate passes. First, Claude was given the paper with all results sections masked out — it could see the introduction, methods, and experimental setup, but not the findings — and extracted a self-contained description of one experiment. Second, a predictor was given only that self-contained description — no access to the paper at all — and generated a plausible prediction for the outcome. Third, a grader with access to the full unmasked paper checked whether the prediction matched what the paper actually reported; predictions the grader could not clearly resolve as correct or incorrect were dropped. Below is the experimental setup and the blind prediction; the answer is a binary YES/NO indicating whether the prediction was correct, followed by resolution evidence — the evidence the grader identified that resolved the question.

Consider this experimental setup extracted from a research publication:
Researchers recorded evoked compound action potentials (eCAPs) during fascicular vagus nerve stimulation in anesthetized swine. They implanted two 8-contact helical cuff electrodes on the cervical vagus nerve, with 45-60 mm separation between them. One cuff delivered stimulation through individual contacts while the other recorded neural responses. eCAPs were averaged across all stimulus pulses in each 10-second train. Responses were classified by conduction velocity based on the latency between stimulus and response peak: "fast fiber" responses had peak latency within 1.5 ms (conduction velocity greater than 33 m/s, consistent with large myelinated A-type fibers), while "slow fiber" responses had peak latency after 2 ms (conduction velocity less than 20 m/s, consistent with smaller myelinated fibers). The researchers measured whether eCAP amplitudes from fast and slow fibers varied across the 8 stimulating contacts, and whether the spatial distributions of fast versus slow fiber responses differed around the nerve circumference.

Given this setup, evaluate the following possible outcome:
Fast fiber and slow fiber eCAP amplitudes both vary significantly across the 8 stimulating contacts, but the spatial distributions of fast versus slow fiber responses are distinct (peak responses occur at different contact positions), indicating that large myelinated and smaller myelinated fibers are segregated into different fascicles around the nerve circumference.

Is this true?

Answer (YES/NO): YES